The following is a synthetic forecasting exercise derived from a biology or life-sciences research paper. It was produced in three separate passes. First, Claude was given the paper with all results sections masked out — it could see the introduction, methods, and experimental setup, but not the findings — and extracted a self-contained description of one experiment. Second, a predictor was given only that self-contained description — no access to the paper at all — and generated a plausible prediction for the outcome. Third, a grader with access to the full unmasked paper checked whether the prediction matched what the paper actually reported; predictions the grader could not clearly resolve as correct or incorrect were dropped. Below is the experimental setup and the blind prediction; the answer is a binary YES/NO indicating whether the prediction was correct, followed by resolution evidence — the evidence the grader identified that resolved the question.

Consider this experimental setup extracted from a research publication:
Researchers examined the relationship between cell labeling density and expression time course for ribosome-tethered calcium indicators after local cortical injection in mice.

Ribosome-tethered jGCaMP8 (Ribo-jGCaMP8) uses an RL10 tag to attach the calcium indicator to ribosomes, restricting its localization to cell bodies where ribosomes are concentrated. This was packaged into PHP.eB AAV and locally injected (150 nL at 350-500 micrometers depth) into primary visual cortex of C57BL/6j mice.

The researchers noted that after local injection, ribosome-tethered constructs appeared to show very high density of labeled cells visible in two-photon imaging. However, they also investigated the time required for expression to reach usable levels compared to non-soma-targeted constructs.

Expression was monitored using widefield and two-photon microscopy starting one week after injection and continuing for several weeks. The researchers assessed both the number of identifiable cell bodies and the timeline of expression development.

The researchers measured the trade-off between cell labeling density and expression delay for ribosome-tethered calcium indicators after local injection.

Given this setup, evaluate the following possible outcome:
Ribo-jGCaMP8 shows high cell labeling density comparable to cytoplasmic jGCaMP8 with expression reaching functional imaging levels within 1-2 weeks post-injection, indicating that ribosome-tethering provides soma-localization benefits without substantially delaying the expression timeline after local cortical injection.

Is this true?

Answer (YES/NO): NO